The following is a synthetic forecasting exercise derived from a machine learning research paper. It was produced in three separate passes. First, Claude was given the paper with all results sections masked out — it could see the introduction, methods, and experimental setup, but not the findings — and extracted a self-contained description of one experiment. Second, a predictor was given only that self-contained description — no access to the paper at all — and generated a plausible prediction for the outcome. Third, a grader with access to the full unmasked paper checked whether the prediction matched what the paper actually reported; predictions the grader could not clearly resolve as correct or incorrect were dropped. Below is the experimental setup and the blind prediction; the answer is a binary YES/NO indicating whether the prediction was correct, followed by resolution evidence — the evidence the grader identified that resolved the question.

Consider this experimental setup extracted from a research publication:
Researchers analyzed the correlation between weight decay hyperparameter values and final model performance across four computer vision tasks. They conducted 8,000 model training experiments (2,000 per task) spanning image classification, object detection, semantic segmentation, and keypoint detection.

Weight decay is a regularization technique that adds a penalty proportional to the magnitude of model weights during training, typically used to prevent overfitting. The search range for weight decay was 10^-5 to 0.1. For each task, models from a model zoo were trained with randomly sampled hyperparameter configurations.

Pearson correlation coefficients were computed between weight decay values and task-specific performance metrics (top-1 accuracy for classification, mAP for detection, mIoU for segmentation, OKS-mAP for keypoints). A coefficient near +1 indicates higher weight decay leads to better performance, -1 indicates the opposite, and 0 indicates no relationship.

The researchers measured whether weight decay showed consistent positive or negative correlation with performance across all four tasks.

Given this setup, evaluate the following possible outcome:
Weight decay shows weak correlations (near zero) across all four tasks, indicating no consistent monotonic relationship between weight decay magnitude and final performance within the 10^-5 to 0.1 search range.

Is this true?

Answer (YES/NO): YES